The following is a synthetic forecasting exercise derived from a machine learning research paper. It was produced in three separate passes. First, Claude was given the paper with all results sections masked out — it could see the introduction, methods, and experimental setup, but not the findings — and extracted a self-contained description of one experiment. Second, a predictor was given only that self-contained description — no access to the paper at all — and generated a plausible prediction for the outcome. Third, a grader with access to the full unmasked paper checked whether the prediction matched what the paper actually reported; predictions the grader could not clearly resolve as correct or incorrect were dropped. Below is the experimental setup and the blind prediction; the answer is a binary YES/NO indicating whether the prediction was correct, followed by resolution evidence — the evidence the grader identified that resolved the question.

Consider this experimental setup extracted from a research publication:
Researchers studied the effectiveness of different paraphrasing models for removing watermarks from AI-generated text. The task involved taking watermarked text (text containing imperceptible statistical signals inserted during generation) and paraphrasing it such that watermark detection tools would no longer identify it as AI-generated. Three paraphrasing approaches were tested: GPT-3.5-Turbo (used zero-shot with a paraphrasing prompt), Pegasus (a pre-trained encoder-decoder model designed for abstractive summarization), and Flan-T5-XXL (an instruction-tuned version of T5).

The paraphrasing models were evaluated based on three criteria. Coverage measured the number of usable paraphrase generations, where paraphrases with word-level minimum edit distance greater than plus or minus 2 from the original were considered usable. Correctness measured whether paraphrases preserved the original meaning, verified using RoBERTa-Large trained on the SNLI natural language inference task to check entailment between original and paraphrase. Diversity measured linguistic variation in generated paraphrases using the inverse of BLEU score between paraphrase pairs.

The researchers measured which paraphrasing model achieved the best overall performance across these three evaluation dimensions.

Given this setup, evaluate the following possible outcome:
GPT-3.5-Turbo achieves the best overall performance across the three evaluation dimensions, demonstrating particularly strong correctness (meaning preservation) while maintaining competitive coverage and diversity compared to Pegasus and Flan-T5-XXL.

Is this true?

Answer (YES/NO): NO